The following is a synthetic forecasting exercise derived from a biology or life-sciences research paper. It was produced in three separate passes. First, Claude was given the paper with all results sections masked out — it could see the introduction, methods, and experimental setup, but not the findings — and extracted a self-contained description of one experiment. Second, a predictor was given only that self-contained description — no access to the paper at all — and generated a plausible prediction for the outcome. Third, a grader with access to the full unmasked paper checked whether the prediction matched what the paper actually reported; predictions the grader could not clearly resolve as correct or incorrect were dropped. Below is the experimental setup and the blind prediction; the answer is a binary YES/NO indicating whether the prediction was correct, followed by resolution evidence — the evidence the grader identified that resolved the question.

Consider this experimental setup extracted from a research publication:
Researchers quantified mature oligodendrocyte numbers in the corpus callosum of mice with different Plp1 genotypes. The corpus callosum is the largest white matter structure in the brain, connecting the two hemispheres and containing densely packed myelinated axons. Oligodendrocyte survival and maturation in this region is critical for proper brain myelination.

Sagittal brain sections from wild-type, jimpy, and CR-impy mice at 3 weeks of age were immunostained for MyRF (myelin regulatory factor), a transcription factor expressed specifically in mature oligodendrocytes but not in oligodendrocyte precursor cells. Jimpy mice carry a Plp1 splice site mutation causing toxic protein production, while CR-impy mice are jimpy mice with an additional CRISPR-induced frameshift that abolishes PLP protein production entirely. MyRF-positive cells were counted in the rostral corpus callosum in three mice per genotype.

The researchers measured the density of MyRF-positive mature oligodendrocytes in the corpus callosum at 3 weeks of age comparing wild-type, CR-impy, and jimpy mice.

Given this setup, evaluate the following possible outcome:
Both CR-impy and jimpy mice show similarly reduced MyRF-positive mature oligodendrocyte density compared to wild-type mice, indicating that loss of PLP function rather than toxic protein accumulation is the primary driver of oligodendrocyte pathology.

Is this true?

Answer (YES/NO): NO